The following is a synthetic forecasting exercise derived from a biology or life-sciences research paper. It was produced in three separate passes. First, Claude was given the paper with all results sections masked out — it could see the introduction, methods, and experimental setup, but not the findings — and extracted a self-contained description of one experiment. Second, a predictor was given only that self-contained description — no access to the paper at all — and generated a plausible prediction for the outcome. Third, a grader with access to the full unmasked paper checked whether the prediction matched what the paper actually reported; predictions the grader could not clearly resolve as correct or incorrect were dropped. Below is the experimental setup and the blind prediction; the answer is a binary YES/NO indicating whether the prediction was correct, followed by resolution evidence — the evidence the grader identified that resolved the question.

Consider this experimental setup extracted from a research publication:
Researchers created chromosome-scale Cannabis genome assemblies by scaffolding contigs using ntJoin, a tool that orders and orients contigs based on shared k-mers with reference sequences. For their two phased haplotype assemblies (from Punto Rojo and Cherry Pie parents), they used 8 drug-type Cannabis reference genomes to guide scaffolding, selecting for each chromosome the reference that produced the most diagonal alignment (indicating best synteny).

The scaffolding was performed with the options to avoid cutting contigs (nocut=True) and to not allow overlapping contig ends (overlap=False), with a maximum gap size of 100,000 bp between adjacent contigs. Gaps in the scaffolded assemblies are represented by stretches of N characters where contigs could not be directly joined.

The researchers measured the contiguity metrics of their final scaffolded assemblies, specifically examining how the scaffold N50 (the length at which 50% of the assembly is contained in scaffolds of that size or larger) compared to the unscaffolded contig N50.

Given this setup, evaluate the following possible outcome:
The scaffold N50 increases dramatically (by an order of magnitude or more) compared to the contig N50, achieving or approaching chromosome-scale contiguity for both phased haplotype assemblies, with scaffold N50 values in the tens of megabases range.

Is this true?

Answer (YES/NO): YES